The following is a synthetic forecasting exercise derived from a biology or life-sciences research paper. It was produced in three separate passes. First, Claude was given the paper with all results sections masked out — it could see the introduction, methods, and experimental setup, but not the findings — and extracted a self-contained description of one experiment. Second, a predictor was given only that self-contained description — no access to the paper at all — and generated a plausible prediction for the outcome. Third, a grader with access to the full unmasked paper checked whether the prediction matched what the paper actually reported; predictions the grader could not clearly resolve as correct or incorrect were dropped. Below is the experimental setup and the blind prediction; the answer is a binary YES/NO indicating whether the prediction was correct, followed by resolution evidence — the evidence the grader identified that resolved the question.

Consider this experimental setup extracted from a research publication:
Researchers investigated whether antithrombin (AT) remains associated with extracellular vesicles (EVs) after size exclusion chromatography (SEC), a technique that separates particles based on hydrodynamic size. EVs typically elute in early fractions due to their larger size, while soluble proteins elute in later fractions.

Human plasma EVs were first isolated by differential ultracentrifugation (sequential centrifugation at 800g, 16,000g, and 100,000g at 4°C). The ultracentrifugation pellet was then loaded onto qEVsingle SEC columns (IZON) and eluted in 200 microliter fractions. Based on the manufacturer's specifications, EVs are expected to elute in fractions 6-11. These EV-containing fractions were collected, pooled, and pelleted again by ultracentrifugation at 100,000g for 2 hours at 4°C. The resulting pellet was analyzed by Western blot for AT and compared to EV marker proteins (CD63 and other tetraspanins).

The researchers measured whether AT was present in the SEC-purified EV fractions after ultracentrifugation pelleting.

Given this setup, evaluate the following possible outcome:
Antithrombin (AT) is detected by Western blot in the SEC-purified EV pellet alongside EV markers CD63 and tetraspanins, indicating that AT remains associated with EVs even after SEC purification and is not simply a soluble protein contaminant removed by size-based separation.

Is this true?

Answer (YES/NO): YES